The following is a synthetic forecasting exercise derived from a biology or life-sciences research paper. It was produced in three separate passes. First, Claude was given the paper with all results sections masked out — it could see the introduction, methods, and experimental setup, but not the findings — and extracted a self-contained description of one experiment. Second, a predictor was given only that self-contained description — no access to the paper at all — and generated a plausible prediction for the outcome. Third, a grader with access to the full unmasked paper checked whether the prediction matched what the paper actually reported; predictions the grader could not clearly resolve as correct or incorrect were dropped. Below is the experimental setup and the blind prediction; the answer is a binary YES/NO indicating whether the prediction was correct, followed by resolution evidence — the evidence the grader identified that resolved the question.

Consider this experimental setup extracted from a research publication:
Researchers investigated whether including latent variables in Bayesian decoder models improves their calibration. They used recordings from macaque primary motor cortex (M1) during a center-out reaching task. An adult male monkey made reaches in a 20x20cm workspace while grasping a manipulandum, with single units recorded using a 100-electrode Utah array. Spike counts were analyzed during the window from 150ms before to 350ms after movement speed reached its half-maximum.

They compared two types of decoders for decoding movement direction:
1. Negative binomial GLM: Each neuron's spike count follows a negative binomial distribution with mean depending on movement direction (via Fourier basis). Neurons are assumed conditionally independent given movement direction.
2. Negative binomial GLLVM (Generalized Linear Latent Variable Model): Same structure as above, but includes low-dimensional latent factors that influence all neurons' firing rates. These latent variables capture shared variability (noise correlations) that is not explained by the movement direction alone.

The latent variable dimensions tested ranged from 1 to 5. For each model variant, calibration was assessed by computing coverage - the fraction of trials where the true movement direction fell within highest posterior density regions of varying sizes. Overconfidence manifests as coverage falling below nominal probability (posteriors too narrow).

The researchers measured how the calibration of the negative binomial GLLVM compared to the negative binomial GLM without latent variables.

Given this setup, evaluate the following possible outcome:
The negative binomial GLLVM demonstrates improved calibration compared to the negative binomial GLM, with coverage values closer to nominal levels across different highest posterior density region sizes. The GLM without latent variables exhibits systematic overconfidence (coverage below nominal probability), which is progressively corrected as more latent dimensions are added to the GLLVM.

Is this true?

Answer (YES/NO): NO